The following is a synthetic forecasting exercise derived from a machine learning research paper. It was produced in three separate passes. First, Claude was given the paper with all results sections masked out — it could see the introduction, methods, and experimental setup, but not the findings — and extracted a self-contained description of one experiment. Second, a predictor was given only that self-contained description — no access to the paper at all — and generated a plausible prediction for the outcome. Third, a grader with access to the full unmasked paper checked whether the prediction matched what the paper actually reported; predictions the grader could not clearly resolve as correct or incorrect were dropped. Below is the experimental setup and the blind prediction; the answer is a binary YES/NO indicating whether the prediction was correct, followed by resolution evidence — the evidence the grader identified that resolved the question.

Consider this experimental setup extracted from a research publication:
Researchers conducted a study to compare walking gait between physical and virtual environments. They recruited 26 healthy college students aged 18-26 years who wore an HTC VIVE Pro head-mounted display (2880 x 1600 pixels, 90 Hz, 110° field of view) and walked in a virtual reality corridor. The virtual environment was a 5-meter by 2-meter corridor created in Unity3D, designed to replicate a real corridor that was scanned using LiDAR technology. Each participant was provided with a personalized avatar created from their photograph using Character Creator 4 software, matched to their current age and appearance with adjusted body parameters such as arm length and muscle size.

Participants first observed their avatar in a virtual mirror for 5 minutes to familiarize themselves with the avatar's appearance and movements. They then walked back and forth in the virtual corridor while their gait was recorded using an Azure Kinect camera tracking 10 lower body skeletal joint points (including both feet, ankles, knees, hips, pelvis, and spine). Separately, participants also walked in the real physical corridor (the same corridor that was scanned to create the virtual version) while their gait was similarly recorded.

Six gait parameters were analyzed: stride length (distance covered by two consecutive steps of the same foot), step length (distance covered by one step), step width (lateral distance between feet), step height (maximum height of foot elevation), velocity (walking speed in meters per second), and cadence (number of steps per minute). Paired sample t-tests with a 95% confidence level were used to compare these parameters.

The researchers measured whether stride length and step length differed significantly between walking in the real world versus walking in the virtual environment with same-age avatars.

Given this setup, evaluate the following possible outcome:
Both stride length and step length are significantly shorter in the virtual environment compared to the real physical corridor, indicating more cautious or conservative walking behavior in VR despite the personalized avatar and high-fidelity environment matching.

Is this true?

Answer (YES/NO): YES